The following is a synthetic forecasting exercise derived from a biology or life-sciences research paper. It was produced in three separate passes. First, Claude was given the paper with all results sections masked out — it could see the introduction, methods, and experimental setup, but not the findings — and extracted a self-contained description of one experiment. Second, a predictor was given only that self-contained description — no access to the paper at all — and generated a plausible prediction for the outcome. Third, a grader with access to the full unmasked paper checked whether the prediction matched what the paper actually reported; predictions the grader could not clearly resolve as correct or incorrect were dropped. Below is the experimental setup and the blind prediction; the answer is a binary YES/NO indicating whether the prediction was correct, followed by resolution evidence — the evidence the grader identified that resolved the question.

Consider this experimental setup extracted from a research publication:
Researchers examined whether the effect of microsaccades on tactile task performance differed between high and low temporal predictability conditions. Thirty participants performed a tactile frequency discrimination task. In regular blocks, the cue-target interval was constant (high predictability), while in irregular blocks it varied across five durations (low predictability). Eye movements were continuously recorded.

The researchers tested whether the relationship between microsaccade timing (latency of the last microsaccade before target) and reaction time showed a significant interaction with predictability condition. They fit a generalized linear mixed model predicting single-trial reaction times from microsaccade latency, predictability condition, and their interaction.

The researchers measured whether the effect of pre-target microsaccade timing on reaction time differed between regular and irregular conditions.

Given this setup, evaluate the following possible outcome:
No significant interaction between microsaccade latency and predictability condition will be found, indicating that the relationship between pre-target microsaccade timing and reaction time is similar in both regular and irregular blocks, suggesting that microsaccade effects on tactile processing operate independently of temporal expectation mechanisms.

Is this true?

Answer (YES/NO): YES